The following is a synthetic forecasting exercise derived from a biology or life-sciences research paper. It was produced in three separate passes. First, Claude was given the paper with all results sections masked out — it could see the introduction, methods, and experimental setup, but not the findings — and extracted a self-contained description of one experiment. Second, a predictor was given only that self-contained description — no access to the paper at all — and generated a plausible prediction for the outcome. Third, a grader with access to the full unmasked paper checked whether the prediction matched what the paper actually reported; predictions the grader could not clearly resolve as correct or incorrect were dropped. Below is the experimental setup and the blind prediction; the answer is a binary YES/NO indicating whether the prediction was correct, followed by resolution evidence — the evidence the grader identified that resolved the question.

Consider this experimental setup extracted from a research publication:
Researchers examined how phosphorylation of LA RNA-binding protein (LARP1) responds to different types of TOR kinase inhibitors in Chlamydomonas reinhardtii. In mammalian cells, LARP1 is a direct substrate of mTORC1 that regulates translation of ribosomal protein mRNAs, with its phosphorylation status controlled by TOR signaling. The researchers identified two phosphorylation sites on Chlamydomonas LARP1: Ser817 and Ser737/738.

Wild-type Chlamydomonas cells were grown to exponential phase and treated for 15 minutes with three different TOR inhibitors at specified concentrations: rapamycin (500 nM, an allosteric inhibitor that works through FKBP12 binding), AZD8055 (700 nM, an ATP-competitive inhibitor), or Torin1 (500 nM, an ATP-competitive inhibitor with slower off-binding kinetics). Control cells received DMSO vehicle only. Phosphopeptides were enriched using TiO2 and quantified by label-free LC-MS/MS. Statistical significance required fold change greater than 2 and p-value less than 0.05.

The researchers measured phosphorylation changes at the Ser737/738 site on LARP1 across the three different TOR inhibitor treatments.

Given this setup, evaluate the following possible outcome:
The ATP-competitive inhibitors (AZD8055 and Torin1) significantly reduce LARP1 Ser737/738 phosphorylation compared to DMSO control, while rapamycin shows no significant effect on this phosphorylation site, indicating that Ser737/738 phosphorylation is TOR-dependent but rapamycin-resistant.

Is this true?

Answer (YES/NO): YES